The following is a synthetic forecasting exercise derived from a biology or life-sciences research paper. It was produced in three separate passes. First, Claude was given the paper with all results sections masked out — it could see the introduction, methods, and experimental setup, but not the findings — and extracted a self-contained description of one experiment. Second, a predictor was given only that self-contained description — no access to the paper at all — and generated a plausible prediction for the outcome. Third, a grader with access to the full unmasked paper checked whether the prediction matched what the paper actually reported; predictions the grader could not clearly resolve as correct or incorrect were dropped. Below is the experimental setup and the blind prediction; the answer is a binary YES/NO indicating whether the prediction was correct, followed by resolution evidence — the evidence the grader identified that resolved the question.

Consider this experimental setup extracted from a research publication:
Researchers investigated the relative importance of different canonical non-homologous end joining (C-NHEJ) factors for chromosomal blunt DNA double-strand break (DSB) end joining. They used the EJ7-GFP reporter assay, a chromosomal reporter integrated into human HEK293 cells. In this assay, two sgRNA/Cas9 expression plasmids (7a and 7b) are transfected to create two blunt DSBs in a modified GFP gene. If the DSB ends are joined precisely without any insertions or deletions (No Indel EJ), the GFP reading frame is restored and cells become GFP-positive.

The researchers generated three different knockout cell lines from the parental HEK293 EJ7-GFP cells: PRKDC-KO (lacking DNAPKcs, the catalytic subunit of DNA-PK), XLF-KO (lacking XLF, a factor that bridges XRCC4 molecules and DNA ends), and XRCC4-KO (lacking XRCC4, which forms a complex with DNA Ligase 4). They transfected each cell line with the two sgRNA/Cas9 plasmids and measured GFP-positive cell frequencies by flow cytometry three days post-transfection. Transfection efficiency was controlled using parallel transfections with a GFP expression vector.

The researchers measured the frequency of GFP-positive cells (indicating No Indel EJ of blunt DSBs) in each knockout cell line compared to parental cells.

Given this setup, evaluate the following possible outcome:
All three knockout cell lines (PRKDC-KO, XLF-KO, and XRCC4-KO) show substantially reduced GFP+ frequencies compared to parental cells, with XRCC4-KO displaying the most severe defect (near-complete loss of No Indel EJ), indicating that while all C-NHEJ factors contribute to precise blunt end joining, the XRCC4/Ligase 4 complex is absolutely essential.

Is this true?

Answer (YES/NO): YES